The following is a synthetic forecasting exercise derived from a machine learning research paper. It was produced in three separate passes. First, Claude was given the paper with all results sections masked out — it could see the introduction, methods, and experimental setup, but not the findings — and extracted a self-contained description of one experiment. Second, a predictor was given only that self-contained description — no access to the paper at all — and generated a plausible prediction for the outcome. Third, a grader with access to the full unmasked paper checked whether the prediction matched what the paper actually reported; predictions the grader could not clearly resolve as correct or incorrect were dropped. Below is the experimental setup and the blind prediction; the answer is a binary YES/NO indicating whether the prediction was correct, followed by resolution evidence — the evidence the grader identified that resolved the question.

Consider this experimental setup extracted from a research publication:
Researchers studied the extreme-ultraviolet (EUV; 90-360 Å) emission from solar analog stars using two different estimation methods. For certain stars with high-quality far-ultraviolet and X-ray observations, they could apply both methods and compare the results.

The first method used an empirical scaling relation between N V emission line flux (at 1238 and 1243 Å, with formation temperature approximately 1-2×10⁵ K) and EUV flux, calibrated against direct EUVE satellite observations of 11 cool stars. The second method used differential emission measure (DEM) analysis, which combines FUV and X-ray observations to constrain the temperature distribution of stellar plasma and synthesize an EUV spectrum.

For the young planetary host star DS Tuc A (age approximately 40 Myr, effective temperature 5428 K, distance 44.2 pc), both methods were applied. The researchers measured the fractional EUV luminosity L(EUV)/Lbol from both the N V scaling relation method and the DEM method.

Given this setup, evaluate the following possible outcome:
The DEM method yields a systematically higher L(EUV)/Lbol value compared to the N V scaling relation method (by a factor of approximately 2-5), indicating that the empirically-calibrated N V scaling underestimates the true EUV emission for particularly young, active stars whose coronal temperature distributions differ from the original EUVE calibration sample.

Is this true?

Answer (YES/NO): YES